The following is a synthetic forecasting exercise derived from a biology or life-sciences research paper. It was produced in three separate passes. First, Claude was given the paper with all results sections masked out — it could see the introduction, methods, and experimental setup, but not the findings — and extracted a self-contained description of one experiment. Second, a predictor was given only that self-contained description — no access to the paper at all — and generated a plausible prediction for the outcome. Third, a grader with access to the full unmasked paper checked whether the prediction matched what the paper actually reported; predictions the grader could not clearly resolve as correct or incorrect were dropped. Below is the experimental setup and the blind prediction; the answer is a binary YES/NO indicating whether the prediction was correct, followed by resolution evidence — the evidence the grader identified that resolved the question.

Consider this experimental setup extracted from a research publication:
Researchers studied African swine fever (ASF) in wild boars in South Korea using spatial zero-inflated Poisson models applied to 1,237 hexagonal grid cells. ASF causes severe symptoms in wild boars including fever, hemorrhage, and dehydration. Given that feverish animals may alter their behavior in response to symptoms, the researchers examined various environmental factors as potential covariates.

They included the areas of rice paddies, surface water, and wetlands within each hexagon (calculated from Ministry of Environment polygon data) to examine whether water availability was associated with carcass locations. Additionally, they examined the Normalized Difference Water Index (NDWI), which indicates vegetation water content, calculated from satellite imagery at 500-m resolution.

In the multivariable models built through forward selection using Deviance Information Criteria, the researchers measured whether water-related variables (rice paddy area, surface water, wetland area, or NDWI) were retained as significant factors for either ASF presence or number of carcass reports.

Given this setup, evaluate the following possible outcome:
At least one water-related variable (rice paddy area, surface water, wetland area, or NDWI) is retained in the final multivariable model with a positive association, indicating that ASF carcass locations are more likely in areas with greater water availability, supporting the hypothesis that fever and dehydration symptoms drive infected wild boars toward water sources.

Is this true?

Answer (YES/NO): NO